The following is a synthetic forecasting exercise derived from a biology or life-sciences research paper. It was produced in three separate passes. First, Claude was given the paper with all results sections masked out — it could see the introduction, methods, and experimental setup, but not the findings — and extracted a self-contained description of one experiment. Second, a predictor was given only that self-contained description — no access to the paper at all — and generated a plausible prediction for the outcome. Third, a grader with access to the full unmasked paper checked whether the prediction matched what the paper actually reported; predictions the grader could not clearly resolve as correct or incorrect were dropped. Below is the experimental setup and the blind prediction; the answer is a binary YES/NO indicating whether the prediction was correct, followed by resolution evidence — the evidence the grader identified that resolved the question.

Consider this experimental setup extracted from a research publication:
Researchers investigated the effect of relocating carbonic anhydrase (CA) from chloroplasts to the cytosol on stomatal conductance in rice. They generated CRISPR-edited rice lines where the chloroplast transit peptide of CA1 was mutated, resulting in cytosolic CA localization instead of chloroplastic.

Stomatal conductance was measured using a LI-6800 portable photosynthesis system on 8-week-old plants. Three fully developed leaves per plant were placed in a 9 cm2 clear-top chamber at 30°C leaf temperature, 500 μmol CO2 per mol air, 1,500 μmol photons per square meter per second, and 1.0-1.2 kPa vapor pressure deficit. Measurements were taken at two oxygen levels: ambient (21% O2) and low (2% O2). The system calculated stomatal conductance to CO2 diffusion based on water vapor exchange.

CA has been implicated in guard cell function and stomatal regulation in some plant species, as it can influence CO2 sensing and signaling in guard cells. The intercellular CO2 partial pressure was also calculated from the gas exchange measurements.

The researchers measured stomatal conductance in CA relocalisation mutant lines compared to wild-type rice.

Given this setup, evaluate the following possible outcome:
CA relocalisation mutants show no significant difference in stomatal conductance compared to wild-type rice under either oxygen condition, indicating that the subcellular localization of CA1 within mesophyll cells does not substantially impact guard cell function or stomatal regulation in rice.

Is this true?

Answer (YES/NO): YES